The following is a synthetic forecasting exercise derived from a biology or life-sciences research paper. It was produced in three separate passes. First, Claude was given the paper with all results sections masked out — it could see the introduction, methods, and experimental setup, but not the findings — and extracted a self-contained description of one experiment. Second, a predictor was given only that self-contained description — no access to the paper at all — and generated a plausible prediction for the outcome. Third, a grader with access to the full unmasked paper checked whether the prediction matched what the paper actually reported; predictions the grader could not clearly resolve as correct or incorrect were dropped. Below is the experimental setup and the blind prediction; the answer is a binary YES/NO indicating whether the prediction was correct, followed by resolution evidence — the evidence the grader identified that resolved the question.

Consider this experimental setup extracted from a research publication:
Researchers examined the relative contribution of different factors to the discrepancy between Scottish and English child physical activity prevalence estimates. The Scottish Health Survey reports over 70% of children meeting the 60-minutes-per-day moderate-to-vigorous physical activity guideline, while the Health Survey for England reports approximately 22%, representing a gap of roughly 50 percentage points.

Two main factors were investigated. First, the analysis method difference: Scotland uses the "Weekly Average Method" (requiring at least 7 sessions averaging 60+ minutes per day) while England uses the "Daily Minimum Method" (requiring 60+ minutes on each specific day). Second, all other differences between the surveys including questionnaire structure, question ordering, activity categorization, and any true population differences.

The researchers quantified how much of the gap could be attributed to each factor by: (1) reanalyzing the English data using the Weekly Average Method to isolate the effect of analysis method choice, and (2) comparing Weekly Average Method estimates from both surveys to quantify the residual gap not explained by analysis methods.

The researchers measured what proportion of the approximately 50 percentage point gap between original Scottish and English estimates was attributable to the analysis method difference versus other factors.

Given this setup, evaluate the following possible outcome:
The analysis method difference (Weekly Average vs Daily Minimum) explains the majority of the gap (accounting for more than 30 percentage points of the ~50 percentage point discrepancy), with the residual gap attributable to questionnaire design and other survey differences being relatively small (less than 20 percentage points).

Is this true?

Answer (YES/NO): YES